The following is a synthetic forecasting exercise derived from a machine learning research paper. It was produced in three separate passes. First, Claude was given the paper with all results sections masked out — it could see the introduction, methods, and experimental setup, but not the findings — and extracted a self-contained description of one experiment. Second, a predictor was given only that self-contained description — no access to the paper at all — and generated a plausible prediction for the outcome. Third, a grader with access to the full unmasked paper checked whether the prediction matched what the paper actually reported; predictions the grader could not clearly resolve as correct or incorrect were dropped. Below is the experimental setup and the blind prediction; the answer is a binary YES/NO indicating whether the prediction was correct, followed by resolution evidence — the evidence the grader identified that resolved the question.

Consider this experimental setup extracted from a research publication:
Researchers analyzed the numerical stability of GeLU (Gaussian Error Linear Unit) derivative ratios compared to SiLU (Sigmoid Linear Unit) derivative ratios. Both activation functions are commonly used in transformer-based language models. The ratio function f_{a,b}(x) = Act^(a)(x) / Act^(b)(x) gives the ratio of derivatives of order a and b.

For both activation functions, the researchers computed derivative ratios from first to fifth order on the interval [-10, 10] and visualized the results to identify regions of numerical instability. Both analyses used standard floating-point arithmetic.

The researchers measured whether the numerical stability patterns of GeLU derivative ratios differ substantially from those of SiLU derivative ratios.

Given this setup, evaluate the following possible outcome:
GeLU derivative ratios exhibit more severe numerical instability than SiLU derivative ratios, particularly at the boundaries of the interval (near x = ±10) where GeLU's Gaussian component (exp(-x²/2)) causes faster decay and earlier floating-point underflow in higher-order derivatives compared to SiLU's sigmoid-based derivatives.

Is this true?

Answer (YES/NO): NO